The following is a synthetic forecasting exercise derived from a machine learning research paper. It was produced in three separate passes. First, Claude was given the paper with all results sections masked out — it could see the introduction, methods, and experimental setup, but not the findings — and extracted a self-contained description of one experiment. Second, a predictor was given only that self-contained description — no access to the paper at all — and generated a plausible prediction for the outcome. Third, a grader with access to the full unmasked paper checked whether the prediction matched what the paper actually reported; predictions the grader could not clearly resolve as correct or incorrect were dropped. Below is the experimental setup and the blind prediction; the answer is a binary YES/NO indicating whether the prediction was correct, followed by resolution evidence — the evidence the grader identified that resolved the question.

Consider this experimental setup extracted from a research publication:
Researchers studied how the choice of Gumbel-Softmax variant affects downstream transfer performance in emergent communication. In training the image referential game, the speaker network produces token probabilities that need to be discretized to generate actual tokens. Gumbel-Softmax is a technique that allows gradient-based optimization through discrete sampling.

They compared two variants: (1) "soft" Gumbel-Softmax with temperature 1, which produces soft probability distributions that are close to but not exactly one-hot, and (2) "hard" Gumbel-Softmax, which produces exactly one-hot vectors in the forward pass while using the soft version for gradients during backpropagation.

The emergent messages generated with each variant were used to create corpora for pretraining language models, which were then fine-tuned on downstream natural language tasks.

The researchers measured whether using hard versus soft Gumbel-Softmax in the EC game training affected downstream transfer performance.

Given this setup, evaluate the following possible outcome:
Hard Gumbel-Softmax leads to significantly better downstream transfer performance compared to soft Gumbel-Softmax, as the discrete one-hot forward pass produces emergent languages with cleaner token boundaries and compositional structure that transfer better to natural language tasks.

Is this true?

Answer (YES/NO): NO